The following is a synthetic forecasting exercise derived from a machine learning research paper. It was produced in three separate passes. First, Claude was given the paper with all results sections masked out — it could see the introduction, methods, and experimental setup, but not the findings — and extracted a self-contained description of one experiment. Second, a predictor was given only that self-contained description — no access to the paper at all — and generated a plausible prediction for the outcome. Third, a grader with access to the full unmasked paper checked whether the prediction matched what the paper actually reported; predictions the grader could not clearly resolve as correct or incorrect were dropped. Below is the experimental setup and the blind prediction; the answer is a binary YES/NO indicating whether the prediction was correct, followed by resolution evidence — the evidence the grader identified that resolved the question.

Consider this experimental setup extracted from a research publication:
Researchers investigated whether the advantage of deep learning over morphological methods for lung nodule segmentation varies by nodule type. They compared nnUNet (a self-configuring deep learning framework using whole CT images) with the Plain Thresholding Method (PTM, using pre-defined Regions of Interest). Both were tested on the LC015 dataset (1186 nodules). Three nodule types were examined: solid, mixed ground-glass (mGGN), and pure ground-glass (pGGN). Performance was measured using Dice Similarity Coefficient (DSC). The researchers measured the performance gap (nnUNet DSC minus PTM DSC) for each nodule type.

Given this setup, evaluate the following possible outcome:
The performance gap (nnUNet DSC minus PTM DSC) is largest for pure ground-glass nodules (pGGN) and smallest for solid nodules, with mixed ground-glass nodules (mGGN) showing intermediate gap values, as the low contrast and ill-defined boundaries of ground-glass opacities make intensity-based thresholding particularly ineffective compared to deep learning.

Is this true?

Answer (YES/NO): NO